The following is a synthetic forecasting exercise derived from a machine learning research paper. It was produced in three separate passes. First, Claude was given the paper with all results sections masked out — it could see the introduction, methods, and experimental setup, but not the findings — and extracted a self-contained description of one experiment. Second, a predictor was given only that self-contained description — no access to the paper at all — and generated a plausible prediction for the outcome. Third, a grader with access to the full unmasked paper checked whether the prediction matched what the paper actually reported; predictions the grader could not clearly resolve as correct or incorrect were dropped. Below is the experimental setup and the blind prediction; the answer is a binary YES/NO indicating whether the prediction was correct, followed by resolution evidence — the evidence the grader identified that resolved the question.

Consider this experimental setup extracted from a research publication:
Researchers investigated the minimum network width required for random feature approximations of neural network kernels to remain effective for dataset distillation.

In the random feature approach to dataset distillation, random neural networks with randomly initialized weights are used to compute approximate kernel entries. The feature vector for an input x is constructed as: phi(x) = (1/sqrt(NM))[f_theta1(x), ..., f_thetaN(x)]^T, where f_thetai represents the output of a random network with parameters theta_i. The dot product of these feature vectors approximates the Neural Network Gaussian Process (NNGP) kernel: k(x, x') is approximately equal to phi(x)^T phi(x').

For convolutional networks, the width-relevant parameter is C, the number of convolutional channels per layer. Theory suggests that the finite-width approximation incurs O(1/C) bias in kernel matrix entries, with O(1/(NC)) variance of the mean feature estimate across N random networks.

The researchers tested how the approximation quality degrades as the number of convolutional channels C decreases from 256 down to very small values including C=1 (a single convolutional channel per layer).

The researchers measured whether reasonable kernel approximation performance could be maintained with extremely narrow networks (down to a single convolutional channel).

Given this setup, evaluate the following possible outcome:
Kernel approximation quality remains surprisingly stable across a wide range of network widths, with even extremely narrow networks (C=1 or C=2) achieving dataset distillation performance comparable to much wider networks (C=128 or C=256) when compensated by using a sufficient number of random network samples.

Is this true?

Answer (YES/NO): YES